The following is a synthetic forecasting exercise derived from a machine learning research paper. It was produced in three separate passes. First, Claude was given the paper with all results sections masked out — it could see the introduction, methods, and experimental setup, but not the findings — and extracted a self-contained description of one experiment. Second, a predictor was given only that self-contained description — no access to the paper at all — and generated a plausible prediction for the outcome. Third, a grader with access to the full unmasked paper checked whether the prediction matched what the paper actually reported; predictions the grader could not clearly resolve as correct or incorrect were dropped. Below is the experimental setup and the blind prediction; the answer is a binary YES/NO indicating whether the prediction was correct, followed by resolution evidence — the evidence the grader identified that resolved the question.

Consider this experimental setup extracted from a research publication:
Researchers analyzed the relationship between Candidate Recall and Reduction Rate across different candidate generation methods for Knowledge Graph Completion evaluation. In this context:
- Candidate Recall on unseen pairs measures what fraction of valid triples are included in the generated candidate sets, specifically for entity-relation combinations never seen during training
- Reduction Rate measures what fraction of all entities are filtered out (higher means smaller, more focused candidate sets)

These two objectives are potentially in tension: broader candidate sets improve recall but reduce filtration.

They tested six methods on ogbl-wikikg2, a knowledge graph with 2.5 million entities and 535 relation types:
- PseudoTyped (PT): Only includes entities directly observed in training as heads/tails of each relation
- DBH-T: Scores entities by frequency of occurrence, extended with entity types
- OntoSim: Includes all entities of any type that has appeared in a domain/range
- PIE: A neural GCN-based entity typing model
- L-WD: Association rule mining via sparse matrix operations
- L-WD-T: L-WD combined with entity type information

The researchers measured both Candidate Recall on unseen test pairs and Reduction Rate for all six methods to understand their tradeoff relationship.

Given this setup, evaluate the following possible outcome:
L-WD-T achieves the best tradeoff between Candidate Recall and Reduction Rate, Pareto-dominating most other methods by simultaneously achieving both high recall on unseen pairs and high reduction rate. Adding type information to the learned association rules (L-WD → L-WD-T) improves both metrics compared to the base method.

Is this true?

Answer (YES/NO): NO